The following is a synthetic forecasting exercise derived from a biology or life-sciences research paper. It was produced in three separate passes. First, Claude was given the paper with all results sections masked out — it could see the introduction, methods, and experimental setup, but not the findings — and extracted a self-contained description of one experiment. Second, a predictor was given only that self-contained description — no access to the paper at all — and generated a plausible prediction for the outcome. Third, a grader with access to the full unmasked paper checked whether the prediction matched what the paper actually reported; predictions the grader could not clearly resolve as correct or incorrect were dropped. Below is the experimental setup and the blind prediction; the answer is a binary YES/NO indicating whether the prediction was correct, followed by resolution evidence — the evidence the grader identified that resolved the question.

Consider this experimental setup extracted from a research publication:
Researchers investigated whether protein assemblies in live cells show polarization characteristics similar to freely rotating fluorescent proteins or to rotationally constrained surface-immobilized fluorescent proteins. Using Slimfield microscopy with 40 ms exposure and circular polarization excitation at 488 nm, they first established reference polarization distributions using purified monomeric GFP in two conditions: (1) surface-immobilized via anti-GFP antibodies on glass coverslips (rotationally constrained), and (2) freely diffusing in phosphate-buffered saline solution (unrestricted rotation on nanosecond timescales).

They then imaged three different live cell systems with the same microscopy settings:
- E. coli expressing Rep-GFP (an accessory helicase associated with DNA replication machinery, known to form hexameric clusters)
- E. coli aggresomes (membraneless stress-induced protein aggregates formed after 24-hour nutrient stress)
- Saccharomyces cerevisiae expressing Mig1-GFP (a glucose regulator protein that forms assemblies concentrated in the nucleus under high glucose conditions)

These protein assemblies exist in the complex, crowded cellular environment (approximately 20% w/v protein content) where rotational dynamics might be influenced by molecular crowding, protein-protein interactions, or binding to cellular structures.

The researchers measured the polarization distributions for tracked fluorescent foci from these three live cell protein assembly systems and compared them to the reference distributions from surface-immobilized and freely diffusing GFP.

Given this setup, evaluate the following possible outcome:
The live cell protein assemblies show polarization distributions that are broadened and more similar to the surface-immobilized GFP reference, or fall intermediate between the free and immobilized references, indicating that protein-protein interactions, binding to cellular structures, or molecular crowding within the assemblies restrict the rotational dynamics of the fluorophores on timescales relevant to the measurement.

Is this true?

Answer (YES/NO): NO